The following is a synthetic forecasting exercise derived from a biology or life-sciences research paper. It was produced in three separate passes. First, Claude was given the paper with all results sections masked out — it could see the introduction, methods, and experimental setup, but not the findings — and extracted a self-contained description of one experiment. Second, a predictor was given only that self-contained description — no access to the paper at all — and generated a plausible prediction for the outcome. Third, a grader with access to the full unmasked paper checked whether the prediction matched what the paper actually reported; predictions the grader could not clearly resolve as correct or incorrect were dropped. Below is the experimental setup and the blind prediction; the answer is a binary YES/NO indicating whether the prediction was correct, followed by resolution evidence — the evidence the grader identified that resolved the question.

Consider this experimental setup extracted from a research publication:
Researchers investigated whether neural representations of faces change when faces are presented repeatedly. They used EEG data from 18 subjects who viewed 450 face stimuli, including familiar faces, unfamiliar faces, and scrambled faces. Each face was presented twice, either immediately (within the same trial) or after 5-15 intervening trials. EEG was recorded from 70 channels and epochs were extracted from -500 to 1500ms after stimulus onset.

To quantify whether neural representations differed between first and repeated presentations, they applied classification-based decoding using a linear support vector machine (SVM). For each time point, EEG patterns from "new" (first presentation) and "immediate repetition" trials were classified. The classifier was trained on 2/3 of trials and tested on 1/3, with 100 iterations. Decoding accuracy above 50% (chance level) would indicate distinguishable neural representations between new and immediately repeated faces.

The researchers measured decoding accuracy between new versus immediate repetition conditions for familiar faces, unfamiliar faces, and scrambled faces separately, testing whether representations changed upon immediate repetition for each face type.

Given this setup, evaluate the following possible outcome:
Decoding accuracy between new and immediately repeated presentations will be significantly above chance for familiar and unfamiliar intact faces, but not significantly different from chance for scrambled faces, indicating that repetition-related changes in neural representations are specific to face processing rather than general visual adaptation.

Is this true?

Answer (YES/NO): NO